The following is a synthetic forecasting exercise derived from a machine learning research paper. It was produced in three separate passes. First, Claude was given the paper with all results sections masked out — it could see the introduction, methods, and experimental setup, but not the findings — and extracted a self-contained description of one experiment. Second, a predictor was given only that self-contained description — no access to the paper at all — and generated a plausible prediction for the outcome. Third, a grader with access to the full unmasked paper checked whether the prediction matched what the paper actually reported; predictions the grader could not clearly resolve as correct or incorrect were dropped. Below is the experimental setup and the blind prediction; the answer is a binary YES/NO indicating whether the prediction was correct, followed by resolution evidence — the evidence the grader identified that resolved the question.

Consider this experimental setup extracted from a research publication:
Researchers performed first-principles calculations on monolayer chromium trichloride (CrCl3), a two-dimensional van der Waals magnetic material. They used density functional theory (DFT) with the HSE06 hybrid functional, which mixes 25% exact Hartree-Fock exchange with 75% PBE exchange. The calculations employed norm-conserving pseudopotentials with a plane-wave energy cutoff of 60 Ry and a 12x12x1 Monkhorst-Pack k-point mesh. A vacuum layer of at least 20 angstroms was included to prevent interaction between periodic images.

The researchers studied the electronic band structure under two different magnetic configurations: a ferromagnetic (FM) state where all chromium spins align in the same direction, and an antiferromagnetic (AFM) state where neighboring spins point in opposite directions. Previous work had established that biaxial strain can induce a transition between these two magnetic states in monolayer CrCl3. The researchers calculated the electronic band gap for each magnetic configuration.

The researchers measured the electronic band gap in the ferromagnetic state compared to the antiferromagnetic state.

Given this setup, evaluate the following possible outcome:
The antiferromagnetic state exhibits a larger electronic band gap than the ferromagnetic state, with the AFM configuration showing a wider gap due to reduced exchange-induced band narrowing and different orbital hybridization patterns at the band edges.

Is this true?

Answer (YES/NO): YES